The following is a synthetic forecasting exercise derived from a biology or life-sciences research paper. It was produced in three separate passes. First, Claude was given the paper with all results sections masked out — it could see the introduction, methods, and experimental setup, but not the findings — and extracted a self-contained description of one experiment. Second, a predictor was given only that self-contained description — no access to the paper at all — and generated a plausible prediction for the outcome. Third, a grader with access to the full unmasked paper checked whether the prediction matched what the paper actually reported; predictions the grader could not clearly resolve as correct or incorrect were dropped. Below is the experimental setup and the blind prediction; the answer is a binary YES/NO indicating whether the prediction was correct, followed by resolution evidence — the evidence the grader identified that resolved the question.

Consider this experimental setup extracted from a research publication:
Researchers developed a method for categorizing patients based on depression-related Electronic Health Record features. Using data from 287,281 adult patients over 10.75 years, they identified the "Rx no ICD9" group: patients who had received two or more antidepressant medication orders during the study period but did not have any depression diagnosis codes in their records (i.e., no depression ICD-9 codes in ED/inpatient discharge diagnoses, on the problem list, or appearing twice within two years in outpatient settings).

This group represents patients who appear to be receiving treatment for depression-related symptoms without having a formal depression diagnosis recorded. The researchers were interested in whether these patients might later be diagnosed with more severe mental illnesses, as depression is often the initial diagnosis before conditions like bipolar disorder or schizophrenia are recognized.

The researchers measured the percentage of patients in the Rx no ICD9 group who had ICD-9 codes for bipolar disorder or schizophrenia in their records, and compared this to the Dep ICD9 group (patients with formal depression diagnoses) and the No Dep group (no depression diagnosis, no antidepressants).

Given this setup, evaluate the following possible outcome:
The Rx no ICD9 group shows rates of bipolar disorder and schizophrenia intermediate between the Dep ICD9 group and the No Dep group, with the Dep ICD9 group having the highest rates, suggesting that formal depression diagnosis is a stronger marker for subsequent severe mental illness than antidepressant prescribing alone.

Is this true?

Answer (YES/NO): YES